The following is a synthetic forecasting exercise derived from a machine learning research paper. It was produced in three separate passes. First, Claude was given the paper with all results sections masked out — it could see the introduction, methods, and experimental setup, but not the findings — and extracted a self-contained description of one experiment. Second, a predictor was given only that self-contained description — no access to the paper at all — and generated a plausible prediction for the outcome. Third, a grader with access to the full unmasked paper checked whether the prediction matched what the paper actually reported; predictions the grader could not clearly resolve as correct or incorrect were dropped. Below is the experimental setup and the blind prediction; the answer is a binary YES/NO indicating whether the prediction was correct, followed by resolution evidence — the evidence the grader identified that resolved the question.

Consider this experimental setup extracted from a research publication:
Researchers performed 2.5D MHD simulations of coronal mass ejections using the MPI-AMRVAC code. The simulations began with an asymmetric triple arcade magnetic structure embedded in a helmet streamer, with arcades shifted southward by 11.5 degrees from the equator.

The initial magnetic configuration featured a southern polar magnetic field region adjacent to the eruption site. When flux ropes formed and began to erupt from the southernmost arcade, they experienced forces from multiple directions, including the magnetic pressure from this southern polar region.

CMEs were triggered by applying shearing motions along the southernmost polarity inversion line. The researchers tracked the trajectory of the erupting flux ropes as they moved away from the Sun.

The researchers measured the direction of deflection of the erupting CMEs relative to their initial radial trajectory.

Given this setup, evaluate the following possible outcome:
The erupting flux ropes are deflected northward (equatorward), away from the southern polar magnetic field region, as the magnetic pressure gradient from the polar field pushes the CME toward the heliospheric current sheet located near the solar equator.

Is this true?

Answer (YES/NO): YES